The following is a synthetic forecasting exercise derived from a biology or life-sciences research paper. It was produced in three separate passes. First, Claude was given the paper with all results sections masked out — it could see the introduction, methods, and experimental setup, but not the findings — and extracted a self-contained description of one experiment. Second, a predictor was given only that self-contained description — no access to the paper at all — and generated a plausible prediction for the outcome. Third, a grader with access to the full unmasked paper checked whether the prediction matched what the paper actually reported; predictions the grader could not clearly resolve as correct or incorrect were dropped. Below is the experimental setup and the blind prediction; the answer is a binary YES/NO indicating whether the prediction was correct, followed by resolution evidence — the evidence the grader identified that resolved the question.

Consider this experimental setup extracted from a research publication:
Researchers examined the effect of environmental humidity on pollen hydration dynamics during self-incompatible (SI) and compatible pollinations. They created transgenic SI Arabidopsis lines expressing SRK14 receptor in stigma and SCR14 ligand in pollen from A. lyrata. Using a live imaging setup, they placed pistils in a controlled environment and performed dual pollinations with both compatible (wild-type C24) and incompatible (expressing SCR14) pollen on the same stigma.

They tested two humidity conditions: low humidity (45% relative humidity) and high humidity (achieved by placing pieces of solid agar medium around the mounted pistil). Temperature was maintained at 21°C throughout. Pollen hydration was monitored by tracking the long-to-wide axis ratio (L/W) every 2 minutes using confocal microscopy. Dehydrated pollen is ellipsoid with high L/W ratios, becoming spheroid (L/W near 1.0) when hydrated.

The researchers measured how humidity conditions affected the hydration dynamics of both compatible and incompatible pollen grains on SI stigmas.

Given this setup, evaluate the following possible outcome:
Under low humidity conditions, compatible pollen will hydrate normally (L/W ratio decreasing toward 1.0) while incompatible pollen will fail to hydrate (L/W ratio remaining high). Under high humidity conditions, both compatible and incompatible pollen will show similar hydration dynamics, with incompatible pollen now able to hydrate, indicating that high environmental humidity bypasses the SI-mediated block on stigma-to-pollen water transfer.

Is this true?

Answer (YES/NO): NO